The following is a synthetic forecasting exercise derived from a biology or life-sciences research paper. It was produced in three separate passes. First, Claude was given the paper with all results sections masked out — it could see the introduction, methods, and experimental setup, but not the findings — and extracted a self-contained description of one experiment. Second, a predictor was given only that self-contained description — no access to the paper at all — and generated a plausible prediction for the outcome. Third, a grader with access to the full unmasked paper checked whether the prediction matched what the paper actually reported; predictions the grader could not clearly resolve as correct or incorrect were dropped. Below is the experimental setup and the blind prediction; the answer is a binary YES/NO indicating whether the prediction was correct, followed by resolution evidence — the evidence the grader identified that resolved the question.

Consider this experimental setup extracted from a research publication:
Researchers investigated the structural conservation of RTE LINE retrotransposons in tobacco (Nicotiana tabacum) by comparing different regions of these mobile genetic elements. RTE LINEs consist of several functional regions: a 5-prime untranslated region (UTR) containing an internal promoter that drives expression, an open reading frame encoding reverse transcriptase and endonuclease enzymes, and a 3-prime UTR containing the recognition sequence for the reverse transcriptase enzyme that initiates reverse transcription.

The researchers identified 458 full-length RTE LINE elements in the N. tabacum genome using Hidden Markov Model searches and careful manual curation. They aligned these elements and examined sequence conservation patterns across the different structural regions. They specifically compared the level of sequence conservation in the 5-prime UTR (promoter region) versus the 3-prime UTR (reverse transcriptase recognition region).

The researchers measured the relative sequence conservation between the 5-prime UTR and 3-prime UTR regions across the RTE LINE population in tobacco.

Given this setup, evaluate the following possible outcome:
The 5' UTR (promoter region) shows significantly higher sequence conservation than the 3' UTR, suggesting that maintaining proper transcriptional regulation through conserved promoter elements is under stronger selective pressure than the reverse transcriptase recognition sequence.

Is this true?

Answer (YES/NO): NO